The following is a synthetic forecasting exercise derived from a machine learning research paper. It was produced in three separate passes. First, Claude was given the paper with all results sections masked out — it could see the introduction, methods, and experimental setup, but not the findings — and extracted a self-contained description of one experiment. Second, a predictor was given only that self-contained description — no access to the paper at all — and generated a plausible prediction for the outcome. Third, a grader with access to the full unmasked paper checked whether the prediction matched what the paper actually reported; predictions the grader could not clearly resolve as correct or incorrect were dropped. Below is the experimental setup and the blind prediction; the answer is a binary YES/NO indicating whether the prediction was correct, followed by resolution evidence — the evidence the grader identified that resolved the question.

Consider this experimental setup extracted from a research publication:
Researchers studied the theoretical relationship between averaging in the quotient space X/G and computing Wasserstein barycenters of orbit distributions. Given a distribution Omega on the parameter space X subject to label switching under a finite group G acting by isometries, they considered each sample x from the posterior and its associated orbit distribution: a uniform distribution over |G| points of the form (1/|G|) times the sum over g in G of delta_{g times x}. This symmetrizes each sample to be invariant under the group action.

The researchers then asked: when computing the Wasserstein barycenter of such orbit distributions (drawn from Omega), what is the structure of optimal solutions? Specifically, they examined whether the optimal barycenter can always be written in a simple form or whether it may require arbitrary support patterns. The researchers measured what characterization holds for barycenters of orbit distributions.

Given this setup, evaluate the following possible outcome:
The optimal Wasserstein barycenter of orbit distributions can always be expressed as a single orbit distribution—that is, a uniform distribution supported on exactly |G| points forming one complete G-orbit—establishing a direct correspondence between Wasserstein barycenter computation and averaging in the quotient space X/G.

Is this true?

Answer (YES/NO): YES